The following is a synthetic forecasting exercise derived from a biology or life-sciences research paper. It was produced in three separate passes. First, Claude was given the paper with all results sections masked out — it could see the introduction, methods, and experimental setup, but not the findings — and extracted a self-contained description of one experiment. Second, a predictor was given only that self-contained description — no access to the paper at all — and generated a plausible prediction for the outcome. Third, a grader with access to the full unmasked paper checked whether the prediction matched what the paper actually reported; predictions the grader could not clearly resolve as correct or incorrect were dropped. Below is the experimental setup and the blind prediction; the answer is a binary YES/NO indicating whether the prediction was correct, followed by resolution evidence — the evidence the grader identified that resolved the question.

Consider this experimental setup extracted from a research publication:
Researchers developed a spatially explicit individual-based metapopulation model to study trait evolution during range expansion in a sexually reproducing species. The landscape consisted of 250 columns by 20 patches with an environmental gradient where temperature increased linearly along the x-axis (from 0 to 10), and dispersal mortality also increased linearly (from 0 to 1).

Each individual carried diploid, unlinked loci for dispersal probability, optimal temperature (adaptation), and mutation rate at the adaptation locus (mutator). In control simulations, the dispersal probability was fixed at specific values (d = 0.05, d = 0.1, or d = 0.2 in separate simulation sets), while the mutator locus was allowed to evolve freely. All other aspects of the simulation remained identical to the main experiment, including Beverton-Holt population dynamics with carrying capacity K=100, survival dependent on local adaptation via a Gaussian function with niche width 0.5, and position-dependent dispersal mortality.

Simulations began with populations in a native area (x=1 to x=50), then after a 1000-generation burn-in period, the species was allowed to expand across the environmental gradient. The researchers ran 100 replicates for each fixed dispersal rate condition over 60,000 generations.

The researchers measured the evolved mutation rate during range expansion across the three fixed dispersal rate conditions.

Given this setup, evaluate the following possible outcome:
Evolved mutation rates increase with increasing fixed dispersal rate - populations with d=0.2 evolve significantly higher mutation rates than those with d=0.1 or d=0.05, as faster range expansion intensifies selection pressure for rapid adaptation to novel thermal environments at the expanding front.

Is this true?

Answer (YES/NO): YES